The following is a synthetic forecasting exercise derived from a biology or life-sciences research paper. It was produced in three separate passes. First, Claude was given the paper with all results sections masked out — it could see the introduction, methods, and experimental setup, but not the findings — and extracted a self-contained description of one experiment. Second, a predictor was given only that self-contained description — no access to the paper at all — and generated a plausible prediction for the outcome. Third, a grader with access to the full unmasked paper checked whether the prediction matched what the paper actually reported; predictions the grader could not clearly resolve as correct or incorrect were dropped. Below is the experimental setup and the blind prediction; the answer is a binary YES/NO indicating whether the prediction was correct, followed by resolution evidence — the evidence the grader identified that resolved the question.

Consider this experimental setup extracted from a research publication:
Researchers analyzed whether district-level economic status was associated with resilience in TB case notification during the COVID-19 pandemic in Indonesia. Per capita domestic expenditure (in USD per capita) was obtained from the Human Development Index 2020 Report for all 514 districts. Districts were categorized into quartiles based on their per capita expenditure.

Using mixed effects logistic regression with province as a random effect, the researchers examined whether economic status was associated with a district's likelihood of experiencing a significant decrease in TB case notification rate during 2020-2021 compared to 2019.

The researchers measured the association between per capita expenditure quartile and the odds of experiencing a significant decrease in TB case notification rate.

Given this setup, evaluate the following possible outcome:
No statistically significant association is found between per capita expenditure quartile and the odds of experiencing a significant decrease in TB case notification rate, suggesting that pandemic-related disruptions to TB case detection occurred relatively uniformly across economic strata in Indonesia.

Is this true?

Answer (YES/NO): YES